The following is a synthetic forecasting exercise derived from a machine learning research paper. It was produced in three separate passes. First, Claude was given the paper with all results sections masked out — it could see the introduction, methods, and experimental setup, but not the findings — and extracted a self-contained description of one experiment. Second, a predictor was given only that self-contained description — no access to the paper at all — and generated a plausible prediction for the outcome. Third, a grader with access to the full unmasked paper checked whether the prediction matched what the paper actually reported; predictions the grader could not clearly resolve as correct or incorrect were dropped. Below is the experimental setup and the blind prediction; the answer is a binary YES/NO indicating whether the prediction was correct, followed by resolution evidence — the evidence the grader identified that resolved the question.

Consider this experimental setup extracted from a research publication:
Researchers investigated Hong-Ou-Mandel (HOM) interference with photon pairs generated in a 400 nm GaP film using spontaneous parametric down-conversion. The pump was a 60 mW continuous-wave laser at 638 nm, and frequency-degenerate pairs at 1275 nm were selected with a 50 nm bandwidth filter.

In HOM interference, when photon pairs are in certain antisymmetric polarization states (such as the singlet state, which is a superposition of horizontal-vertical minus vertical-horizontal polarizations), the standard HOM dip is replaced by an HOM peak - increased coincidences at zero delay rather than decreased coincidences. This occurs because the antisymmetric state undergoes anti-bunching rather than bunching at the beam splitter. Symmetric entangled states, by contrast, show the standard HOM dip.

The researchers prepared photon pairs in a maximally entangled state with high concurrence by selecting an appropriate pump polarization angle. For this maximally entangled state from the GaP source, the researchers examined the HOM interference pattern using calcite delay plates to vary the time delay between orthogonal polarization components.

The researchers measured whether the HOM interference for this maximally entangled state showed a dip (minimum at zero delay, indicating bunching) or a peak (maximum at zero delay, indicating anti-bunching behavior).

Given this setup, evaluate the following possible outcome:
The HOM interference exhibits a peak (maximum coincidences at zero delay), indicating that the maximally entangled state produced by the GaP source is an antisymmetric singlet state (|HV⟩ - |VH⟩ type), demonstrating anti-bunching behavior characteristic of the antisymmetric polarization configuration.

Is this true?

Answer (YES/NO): NO